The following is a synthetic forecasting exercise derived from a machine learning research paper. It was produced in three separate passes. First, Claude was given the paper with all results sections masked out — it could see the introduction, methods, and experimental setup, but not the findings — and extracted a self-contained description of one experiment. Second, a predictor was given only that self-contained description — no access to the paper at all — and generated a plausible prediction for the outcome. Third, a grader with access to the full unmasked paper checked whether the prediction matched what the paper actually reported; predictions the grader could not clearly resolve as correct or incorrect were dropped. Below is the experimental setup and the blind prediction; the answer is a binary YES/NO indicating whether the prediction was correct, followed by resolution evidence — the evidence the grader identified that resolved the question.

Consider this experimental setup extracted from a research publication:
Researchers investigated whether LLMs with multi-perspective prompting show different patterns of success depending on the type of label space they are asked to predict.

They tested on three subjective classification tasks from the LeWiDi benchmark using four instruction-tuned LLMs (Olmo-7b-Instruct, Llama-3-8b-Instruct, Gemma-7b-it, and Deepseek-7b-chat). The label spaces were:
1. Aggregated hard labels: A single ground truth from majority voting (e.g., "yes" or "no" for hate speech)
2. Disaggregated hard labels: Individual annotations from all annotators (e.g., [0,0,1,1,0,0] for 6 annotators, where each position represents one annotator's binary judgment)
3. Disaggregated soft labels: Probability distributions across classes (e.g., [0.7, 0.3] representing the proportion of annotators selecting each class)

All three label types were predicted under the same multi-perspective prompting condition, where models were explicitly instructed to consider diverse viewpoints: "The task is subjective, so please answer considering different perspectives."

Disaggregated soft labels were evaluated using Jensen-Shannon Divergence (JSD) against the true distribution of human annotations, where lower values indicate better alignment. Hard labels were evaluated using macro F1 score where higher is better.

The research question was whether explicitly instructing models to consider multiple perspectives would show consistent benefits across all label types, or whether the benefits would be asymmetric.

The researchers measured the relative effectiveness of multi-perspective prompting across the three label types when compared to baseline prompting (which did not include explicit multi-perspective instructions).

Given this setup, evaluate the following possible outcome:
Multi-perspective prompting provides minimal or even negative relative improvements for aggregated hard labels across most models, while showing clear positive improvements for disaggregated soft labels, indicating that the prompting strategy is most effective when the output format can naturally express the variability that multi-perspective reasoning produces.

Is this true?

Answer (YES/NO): NO